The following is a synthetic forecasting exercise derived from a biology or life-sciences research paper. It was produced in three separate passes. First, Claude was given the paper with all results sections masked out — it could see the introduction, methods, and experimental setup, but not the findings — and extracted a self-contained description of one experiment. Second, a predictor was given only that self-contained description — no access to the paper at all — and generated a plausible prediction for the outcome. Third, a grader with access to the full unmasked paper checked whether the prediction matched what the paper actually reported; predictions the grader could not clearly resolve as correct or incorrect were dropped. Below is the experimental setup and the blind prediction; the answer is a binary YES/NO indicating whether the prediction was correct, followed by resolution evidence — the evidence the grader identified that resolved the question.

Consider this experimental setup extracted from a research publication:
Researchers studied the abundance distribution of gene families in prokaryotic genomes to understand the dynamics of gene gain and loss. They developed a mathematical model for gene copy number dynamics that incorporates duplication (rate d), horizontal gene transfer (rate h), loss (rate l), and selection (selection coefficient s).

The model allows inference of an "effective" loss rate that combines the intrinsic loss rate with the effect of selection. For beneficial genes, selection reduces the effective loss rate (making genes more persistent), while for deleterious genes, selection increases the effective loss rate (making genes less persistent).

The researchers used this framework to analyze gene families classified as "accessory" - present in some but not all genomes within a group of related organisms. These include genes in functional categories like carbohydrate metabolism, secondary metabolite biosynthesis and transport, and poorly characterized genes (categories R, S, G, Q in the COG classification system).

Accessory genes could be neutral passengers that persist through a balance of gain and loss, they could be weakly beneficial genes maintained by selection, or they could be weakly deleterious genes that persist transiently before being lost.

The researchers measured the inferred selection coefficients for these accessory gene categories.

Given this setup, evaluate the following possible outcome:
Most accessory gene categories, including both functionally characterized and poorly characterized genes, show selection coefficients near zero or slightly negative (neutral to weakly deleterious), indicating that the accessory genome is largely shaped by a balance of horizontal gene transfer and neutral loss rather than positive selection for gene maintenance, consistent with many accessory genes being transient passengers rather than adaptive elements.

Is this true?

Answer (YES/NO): YES